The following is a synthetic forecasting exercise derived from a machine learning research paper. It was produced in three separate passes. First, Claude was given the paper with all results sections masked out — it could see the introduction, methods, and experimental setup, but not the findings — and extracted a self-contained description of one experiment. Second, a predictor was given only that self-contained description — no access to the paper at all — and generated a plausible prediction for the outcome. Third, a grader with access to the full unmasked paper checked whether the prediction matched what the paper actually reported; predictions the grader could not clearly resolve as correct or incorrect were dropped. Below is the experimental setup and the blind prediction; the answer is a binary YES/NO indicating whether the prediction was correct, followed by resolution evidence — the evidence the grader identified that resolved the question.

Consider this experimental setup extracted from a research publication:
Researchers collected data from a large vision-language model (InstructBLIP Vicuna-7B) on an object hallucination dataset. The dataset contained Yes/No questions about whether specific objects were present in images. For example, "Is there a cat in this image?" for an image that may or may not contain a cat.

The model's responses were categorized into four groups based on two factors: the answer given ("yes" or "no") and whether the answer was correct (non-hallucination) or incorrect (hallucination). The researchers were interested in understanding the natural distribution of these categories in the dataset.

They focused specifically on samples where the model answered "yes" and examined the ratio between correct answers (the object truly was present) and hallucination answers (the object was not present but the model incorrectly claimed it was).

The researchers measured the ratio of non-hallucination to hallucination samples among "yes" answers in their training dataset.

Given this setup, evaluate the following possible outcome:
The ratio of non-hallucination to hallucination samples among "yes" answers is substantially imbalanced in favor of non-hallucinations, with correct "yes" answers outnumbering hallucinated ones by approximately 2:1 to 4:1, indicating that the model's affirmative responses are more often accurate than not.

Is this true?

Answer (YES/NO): NO